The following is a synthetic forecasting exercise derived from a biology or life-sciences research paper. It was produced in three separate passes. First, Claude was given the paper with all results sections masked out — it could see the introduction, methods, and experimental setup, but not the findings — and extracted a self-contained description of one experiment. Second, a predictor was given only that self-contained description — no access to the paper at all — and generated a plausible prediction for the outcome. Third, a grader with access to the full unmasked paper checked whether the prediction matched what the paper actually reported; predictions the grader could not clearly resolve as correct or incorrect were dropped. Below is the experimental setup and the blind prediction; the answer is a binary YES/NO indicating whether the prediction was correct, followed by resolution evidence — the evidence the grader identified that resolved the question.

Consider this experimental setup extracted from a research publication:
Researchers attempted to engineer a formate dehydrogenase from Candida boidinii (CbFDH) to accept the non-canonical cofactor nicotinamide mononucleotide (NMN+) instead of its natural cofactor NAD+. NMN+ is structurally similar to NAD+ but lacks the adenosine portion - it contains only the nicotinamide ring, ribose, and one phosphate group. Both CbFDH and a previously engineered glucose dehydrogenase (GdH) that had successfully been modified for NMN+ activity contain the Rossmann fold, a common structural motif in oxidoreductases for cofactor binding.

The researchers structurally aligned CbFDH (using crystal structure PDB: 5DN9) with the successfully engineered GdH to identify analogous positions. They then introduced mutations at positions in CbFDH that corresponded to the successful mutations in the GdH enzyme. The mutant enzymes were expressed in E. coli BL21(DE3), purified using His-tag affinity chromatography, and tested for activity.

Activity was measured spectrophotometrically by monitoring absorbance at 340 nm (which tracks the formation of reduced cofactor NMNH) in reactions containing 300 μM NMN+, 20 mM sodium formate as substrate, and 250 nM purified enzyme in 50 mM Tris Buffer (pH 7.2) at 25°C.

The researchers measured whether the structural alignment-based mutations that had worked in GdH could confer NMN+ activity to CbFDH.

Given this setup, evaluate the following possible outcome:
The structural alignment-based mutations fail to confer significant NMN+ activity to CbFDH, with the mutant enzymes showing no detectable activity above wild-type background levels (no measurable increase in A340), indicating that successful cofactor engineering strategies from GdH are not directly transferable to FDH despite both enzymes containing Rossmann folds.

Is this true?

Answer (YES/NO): YES